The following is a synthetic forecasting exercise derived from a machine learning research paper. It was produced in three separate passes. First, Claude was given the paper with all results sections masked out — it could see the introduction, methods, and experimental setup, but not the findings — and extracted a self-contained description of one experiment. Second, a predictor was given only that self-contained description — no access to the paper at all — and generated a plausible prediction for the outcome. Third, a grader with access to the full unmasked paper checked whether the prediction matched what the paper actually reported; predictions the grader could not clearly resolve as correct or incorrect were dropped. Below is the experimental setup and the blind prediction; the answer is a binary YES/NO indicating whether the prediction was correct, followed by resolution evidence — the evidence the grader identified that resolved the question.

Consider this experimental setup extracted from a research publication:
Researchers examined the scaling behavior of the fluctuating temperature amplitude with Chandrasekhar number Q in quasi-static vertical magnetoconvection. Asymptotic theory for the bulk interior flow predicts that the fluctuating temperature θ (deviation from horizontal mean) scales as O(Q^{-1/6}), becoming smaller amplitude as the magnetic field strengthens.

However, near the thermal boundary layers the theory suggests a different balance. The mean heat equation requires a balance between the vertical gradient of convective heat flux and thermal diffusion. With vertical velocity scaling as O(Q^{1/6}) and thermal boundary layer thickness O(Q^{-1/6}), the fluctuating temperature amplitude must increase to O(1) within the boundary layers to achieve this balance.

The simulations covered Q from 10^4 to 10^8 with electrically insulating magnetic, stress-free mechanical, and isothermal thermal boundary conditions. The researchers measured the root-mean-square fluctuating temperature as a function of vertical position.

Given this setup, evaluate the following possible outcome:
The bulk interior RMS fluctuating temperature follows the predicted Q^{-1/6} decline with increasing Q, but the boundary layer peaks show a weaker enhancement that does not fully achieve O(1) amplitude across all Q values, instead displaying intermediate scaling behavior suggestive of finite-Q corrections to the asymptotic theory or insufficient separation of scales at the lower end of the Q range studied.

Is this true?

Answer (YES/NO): NO